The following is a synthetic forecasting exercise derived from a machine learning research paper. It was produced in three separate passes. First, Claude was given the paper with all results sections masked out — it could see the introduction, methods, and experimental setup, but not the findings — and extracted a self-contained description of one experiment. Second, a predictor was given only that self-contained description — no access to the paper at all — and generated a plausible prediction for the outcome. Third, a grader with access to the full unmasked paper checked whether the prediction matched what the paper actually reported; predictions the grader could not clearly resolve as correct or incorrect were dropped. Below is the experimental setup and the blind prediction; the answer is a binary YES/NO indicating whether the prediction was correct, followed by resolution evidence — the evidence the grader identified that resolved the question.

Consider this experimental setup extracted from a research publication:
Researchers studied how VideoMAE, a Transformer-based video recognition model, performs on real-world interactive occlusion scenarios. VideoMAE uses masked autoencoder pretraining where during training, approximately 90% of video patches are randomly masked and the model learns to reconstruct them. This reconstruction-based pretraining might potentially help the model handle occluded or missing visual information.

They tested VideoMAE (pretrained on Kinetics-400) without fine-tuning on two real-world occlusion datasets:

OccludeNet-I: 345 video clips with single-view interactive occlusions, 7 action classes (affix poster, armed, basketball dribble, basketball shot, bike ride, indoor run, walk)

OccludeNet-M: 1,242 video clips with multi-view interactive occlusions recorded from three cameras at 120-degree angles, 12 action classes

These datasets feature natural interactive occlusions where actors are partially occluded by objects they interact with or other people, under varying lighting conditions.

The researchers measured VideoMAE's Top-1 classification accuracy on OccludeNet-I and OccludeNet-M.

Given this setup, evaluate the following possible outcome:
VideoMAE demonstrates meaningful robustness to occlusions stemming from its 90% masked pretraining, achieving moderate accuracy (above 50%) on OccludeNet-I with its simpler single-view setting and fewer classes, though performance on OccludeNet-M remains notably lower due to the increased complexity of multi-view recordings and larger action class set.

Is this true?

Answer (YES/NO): NO